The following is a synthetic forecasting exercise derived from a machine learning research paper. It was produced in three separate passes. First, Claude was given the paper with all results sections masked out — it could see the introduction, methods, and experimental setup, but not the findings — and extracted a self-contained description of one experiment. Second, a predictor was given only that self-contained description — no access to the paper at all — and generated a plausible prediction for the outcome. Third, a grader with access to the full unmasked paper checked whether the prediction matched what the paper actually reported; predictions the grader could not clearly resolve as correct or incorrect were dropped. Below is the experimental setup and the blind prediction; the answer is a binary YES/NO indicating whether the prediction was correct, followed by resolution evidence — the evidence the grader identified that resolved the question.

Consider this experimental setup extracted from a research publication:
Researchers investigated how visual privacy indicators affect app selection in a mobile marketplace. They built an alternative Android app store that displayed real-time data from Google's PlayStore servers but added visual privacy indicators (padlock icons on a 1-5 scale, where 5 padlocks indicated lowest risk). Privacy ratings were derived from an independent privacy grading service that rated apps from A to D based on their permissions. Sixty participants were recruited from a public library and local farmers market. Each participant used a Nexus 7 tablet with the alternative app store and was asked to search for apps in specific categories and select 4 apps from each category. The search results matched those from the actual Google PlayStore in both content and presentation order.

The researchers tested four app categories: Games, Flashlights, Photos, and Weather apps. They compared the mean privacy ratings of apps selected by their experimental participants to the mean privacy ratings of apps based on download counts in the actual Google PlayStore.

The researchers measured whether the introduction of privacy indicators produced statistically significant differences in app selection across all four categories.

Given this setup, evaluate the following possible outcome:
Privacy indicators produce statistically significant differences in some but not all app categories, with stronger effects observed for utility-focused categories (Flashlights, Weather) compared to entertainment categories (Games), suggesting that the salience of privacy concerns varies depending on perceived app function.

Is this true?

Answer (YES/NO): NO